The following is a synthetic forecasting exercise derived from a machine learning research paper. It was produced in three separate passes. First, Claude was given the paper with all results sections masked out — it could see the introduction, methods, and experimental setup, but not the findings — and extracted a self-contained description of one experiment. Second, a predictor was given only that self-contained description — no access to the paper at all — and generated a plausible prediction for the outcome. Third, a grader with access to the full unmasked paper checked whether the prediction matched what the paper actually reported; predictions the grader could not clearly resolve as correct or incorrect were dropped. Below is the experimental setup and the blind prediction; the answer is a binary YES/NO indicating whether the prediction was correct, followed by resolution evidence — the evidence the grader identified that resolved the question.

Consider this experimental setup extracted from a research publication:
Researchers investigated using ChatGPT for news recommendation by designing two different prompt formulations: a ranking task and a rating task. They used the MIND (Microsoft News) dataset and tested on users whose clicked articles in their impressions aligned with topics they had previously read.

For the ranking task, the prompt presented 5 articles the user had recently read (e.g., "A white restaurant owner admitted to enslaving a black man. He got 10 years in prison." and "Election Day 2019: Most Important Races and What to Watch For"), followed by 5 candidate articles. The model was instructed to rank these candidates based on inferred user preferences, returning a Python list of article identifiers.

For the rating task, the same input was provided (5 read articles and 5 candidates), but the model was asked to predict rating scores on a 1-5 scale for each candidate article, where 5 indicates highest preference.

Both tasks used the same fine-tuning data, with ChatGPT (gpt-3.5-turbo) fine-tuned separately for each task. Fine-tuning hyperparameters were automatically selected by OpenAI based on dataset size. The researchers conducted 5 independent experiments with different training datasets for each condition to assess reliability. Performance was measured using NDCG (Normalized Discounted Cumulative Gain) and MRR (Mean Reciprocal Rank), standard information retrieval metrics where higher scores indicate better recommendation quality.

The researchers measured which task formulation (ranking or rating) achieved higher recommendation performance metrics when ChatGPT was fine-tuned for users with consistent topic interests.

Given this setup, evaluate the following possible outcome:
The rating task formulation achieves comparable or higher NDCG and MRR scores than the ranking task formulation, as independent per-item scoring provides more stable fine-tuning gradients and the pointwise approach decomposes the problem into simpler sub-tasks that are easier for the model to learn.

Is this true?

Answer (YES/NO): NO